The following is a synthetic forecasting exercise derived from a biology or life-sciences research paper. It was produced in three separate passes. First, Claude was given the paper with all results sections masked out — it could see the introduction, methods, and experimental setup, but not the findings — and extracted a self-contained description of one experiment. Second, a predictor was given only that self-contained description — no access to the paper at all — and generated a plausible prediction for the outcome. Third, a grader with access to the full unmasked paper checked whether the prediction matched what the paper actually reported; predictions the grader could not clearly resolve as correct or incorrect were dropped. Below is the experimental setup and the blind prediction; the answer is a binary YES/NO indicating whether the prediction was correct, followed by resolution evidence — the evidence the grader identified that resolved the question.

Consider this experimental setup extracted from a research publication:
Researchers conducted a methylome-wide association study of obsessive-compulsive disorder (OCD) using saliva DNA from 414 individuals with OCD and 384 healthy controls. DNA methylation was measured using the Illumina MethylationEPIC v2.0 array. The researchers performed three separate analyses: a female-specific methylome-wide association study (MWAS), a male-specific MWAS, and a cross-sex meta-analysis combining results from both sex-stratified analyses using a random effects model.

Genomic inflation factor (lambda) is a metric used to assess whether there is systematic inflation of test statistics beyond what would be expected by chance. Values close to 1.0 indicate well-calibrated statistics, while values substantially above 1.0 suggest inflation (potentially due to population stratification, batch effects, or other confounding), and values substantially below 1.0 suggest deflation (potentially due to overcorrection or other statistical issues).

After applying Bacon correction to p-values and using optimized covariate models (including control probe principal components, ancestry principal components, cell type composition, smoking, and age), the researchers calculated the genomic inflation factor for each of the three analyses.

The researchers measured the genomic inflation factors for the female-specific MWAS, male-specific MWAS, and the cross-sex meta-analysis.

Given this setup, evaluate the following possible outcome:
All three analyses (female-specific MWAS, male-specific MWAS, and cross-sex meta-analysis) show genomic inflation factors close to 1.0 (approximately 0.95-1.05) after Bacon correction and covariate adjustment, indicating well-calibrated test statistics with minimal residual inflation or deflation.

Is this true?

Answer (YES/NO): NO